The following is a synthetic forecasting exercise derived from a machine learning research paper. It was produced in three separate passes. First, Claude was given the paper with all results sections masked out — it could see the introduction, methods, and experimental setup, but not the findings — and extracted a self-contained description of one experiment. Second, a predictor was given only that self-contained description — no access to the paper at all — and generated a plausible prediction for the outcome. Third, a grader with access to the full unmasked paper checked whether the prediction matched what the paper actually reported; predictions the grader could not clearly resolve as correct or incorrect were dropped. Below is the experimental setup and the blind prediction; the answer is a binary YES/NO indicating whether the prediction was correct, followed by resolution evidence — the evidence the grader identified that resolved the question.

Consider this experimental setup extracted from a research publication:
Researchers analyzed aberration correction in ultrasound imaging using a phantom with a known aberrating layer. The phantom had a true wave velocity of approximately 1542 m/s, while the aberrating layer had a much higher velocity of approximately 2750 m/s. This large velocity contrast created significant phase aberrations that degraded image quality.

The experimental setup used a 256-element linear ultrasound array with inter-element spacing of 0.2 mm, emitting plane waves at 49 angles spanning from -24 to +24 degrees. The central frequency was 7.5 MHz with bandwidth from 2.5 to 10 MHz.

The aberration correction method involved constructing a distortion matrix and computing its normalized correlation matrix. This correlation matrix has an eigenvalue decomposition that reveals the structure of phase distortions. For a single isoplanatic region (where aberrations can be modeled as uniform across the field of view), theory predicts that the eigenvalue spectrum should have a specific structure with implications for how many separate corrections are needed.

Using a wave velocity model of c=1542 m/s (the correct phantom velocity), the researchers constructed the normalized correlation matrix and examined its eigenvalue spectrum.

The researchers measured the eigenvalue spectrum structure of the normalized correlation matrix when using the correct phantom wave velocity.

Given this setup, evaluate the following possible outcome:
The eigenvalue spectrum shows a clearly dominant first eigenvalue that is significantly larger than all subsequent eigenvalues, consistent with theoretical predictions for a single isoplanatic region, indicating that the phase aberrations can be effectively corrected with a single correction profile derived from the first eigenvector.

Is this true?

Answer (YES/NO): YES